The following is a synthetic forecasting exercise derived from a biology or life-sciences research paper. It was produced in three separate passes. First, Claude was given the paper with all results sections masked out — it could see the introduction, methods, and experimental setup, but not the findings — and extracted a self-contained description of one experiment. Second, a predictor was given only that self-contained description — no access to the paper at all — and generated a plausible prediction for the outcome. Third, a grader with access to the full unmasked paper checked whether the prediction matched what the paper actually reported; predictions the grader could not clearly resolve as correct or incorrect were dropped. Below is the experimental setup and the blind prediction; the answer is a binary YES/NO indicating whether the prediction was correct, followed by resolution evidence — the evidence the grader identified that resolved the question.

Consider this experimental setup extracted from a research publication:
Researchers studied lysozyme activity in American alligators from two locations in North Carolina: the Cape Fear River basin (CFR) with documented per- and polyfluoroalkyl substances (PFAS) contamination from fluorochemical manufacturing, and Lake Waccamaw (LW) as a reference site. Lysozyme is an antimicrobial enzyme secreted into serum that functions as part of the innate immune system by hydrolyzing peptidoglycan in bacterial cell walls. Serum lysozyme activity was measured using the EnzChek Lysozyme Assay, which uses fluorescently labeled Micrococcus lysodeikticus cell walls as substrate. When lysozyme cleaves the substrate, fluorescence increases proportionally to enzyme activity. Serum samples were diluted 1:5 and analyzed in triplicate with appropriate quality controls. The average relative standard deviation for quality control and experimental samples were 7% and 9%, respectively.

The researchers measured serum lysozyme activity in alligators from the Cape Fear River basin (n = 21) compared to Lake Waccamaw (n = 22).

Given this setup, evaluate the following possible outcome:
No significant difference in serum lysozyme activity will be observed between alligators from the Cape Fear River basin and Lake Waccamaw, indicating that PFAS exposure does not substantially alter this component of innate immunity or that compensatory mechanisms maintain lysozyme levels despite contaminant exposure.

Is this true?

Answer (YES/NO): NO